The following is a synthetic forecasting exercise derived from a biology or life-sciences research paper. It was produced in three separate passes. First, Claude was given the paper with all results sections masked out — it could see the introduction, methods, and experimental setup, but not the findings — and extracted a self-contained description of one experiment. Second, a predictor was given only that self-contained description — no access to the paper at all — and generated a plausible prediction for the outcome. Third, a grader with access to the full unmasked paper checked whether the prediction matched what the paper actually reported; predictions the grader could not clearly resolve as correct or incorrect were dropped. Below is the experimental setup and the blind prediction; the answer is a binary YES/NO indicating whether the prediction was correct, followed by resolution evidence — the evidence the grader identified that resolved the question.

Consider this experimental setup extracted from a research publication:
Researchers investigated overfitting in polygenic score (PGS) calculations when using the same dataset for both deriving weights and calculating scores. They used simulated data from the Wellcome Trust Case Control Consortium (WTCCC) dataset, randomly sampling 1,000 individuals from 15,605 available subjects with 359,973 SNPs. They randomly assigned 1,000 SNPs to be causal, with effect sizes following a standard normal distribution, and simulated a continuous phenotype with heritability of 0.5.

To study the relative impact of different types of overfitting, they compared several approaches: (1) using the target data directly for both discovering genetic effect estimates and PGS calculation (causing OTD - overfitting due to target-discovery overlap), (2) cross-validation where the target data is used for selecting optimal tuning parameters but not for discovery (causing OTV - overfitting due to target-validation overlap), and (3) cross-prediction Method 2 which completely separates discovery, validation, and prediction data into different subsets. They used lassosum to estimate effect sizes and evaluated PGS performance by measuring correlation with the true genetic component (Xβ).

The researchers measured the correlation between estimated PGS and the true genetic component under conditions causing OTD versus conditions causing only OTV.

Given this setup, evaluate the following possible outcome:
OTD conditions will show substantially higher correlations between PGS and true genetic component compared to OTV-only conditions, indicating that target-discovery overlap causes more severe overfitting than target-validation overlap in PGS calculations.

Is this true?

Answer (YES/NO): YES